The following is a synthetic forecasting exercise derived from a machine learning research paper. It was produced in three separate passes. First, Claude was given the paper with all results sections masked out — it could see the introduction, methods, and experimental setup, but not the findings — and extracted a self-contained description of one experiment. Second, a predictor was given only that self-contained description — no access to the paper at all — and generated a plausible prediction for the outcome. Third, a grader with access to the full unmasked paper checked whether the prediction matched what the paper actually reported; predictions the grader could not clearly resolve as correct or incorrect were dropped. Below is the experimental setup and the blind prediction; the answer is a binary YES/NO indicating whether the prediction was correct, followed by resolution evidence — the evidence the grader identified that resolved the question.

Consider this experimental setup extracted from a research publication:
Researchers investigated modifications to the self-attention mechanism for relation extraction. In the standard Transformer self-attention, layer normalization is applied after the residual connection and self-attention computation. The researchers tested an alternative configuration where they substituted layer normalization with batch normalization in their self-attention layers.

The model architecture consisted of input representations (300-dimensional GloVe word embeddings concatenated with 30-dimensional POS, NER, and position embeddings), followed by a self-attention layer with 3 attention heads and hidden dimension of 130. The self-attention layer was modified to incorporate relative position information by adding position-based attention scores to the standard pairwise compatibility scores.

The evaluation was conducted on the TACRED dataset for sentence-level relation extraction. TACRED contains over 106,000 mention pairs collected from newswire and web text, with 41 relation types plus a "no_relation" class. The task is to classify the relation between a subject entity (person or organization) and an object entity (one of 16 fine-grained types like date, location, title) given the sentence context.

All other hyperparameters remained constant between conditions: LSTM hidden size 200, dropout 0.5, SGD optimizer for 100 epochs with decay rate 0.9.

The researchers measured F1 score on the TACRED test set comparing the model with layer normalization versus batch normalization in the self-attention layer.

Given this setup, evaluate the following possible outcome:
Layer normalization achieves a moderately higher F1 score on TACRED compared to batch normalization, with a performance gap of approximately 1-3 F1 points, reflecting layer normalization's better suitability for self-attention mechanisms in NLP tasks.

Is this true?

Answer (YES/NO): NO